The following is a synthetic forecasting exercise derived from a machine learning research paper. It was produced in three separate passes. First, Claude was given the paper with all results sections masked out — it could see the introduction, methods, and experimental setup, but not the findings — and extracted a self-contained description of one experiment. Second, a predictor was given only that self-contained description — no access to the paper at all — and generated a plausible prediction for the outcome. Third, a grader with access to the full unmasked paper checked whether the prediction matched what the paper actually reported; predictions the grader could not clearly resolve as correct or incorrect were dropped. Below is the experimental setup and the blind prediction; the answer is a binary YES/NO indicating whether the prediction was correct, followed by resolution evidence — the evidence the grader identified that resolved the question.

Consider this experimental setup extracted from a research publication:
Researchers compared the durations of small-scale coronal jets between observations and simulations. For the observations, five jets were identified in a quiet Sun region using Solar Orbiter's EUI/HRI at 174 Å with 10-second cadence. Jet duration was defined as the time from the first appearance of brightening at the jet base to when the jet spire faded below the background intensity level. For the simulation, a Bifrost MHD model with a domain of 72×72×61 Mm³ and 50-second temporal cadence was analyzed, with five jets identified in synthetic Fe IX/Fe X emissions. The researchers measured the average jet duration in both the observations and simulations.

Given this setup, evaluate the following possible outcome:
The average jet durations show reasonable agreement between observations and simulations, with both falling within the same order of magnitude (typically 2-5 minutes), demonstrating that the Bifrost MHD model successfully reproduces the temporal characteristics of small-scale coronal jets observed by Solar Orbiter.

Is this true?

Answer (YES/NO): NO